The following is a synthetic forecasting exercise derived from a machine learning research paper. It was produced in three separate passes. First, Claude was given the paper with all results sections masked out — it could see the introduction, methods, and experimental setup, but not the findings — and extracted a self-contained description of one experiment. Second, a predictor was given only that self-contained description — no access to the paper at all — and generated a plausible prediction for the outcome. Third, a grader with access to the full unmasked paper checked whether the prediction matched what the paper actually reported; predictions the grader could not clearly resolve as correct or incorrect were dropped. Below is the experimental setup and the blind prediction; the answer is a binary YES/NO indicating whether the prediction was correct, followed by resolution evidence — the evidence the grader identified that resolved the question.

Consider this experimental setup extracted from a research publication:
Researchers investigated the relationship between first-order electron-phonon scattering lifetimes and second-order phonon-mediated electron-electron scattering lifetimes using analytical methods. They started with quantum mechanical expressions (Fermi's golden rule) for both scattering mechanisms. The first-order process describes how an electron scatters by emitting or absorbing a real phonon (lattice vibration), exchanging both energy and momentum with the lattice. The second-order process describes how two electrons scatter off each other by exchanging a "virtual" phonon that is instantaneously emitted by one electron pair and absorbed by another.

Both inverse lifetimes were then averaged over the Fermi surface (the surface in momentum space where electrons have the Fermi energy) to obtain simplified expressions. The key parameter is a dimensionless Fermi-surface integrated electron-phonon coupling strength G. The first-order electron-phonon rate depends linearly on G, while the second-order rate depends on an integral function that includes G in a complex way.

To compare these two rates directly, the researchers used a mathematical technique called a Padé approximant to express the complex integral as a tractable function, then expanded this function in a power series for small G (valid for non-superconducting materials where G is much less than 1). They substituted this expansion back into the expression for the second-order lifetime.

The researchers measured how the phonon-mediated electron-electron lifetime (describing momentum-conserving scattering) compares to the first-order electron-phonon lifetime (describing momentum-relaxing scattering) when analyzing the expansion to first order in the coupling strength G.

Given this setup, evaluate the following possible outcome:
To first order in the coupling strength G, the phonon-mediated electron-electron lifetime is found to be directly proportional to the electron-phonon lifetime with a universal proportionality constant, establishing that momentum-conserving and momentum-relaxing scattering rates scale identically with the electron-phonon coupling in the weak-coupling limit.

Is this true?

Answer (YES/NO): YES